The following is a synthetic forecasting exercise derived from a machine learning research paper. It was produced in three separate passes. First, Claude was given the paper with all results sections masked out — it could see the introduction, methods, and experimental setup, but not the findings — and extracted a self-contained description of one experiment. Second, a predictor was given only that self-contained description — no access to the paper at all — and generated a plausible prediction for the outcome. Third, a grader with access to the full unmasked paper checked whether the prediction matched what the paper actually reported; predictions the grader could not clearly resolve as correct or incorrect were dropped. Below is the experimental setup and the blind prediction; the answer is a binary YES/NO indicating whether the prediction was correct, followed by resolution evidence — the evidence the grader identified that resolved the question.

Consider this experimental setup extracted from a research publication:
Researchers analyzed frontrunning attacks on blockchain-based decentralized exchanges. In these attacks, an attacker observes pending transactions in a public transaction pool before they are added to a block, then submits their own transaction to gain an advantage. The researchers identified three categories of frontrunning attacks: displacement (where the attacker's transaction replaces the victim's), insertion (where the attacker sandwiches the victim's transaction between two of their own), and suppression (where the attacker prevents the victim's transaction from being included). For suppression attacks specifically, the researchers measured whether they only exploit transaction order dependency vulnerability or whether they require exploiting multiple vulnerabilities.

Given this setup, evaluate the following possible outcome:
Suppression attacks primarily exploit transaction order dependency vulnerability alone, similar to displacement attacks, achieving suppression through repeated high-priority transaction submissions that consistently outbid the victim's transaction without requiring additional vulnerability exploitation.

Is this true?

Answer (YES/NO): NO